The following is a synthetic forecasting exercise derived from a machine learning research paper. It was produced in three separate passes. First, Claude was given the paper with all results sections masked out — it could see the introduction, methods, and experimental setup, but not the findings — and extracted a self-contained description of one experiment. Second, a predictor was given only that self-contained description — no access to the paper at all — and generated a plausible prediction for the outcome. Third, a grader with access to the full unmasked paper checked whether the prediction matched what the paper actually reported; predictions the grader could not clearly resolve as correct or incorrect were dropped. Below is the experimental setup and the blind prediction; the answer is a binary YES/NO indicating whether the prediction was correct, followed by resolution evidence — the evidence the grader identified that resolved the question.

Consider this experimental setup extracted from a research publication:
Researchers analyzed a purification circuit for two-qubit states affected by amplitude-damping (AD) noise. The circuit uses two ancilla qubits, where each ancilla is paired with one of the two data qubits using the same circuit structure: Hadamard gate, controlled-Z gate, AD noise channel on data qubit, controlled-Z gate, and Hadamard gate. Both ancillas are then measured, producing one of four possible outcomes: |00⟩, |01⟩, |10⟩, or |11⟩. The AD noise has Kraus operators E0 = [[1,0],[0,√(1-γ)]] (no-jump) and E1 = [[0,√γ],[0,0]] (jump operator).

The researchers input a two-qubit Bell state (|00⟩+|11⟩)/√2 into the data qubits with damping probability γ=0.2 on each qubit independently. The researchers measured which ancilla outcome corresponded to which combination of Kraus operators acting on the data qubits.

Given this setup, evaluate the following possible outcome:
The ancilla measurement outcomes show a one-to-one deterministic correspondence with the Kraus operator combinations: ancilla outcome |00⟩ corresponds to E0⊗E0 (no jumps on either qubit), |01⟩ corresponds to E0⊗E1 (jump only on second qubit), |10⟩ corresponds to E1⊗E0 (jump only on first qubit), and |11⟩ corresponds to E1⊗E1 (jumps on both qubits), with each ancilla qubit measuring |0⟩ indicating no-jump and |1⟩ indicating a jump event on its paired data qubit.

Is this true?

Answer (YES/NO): YES